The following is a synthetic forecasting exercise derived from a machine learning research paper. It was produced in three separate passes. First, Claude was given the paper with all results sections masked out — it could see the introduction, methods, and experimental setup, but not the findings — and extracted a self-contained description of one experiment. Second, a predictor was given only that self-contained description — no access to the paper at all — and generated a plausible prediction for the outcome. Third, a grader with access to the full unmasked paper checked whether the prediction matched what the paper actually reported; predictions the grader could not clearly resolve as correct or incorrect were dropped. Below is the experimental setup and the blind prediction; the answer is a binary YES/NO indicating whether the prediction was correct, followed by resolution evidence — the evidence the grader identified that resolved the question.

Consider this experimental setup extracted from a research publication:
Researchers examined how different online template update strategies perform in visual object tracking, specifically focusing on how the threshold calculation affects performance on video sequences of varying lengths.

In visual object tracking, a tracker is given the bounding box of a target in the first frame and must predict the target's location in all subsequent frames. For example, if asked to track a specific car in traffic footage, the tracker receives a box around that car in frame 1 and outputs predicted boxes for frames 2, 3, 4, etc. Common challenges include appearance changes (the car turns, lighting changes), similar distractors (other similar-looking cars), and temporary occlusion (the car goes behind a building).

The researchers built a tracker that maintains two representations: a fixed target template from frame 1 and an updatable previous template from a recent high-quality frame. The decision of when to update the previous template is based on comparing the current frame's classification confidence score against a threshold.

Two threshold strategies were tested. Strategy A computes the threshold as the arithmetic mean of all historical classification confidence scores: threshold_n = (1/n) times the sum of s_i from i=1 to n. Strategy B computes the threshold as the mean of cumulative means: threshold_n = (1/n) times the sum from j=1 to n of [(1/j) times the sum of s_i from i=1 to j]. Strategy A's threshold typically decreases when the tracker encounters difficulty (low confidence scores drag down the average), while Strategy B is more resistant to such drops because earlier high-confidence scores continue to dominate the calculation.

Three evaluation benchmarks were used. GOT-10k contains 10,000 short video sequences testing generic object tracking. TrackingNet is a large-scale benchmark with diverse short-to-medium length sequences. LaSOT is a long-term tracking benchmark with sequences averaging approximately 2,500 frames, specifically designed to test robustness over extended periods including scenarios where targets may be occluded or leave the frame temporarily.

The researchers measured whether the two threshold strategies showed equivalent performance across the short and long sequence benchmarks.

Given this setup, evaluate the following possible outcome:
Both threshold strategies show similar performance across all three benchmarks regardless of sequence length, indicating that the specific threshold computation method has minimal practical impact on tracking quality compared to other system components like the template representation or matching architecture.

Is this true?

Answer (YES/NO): NO